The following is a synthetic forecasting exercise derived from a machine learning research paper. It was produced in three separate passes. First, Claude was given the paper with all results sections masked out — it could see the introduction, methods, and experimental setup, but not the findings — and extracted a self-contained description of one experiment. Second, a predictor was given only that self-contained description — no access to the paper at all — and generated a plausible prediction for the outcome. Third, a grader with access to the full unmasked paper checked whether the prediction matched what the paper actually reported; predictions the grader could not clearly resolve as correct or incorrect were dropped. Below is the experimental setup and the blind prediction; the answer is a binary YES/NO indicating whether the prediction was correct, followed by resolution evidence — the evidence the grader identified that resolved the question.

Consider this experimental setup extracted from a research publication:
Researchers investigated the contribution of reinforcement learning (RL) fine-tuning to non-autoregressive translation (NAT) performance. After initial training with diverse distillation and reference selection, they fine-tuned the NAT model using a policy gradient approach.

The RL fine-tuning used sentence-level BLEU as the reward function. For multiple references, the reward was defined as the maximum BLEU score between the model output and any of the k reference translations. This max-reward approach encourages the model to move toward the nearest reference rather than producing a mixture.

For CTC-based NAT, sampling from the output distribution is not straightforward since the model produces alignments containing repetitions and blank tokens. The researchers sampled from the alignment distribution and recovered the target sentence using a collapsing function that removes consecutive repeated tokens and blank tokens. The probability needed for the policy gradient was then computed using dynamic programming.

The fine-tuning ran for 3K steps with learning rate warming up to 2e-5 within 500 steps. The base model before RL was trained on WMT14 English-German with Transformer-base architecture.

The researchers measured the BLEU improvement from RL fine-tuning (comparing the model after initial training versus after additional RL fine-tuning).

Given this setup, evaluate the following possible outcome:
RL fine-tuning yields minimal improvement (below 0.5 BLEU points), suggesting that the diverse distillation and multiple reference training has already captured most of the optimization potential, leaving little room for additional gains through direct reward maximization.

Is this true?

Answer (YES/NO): YES